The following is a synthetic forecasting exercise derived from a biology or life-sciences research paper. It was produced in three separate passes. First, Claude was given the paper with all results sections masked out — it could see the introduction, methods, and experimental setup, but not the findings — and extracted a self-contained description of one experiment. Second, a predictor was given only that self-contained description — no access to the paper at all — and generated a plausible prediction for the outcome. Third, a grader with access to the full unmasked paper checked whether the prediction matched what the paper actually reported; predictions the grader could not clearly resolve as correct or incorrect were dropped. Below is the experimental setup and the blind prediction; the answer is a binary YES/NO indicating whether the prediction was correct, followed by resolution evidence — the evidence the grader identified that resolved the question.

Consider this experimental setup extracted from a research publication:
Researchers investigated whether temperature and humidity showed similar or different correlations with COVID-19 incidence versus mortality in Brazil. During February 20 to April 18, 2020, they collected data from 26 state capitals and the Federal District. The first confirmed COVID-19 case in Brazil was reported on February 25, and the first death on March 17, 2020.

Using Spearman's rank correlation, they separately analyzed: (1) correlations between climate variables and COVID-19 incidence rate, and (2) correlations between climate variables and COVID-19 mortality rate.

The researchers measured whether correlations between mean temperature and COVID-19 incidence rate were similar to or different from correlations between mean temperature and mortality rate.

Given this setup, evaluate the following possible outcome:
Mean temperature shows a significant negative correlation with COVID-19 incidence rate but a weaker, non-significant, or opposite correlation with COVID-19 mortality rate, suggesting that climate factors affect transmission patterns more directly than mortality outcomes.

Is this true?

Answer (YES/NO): NO